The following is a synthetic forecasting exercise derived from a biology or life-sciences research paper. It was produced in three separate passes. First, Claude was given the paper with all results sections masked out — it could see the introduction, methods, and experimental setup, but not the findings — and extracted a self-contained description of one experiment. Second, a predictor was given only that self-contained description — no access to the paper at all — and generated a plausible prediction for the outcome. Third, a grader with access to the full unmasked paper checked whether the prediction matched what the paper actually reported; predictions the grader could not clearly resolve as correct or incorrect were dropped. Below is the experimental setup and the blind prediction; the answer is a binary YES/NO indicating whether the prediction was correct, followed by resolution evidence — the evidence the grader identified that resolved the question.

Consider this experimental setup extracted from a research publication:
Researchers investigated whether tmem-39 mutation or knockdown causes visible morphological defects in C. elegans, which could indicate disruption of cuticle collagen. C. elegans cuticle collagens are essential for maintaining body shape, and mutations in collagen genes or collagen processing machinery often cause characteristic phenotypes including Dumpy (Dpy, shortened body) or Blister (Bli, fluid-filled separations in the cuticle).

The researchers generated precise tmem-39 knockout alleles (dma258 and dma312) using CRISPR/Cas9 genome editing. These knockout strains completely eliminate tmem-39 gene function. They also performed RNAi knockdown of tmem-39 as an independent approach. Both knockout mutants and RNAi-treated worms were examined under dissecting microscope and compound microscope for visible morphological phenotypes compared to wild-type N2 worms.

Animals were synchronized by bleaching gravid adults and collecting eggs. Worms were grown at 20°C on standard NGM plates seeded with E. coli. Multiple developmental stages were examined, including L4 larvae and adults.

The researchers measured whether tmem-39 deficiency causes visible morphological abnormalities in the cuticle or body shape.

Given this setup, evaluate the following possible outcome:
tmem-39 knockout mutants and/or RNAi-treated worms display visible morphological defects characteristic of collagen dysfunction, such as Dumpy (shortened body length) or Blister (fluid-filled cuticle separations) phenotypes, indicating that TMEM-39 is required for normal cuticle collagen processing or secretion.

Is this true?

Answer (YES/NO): YES